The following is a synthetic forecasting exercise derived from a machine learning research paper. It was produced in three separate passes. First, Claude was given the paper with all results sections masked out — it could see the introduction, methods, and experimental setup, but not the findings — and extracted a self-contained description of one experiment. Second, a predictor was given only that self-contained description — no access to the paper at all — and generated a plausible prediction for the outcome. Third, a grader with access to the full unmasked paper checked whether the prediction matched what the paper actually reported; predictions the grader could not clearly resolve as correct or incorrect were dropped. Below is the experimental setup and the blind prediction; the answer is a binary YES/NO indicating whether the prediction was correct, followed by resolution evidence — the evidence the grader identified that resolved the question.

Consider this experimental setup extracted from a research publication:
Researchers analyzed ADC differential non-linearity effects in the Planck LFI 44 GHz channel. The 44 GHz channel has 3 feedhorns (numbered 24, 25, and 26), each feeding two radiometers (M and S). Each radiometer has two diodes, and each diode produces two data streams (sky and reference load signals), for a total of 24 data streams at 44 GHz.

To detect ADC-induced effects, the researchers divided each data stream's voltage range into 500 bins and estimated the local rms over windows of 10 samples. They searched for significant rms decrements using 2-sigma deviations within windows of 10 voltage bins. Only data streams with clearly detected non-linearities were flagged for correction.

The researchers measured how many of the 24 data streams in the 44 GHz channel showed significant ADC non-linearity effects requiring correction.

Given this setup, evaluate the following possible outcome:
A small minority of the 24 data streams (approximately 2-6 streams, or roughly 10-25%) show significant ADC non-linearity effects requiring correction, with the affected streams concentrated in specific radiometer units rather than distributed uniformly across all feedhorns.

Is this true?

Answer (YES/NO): NO